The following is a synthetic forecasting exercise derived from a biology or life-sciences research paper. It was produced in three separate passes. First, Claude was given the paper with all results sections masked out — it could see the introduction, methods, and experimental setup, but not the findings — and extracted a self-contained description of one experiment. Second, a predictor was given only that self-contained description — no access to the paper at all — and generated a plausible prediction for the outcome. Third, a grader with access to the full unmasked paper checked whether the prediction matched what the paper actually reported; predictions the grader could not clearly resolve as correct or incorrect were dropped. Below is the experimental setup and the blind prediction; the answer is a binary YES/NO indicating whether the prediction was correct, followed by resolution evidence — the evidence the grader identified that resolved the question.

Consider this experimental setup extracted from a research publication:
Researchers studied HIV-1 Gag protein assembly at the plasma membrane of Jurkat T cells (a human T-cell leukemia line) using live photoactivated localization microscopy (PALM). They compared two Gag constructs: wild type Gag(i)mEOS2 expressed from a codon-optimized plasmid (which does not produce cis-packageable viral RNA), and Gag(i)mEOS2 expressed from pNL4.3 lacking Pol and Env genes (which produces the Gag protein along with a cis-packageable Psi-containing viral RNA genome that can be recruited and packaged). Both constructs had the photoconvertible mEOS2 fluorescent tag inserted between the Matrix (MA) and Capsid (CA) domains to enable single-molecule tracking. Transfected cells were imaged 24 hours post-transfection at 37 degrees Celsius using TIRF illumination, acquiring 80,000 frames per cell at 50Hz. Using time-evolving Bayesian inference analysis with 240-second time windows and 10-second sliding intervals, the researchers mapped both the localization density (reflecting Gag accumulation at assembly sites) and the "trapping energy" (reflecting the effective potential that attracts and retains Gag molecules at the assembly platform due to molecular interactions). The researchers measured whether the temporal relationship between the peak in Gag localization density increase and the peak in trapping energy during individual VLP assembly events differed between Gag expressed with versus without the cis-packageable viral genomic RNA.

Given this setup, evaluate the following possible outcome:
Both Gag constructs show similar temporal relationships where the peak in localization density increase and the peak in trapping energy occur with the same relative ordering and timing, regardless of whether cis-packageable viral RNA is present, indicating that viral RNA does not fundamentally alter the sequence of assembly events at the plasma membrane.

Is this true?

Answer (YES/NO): NO